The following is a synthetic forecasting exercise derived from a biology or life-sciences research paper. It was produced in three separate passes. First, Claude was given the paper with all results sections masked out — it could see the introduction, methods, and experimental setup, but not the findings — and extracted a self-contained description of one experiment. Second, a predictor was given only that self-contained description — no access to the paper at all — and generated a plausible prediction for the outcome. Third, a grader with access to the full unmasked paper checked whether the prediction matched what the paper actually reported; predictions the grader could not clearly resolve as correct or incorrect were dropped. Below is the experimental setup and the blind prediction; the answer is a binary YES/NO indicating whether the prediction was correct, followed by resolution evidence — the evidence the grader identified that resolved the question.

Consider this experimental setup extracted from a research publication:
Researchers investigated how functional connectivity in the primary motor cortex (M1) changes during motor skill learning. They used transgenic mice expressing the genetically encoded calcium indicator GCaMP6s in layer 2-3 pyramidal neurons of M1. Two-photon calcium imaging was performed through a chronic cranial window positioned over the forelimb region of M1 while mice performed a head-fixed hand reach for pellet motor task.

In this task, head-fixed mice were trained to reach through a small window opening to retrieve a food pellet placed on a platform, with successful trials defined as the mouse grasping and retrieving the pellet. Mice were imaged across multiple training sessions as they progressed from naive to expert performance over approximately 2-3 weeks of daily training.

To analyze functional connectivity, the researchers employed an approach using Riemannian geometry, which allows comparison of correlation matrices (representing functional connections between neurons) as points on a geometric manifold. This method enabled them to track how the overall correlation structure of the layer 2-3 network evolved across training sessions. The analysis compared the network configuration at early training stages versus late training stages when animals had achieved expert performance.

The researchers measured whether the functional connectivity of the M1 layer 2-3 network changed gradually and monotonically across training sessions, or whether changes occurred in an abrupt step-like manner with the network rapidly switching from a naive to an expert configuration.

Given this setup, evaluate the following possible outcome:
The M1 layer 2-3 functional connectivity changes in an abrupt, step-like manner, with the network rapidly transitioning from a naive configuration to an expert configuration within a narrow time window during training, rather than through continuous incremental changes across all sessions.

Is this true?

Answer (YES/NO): NO